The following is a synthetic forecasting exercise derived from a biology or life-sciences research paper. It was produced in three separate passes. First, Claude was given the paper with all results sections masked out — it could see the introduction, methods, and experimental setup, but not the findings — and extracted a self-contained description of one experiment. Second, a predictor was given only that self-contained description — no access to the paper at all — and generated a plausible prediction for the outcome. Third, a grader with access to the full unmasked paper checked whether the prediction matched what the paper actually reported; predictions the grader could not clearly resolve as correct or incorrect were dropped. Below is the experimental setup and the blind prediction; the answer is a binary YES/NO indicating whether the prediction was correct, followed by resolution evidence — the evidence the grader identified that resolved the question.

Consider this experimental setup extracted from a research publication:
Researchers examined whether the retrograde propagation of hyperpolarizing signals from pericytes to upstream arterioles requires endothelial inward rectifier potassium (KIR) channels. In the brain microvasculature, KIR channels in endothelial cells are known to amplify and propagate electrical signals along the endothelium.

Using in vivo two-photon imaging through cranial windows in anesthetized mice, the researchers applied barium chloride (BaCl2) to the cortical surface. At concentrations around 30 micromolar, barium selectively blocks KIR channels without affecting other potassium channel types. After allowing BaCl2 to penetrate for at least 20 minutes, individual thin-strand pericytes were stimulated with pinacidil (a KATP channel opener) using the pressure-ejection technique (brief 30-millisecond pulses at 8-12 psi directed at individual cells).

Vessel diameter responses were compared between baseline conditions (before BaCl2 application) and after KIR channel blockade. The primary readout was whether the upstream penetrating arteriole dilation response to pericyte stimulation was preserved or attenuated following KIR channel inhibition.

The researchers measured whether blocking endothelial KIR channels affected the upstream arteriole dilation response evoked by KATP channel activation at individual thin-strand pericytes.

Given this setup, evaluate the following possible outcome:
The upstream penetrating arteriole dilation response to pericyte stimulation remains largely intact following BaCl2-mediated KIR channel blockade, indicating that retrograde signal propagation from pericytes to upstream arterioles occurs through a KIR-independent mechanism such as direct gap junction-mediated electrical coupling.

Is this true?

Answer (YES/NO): NO